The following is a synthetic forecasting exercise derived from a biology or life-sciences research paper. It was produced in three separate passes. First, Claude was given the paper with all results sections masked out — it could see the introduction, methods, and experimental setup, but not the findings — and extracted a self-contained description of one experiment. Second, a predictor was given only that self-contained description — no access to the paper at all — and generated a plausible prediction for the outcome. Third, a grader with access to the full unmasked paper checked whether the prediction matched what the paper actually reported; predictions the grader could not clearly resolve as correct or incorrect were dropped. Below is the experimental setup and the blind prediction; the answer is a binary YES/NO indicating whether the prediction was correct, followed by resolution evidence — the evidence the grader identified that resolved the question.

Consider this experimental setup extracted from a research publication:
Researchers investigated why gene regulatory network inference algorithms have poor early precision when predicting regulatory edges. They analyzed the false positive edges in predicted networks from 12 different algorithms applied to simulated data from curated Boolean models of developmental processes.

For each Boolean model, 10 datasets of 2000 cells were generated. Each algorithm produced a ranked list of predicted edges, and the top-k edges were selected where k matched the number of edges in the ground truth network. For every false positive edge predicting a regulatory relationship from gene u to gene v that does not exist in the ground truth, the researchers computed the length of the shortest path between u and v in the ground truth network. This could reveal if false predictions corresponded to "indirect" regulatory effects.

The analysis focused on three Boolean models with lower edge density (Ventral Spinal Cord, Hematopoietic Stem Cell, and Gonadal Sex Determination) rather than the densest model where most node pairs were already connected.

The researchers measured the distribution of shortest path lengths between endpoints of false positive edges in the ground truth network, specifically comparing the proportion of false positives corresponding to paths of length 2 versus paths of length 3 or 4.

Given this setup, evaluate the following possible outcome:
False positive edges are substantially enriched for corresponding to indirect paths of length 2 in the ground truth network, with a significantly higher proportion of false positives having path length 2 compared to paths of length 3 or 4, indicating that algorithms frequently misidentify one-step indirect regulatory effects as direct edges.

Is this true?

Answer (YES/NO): YES